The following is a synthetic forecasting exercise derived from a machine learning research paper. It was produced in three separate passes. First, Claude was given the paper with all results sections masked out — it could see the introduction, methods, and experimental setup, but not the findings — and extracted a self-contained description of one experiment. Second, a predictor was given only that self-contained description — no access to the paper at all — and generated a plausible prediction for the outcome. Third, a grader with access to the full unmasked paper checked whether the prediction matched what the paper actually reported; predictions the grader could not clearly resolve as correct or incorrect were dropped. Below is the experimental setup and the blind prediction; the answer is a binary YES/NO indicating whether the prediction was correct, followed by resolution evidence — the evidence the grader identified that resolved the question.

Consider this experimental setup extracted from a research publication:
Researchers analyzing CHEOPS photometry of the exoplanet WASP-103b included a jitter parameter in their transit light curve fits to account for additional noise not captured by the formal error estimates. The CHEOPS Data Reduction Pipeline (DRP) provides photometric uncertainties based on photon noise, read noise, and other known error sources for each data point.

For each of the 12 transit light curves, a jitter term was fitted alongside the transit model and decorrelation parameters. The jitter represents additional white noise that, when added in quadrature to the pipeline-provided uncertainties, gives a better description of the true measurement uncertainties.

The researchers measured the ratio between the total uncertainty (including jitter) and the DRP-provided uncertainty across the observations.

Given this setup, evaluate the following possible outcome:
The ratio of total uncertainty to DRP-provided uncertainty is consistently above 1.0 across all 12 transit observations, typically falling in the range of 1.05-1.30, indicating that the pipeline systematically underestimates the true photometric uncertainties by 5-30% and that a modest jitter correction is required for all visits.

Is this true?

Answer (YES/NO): YES